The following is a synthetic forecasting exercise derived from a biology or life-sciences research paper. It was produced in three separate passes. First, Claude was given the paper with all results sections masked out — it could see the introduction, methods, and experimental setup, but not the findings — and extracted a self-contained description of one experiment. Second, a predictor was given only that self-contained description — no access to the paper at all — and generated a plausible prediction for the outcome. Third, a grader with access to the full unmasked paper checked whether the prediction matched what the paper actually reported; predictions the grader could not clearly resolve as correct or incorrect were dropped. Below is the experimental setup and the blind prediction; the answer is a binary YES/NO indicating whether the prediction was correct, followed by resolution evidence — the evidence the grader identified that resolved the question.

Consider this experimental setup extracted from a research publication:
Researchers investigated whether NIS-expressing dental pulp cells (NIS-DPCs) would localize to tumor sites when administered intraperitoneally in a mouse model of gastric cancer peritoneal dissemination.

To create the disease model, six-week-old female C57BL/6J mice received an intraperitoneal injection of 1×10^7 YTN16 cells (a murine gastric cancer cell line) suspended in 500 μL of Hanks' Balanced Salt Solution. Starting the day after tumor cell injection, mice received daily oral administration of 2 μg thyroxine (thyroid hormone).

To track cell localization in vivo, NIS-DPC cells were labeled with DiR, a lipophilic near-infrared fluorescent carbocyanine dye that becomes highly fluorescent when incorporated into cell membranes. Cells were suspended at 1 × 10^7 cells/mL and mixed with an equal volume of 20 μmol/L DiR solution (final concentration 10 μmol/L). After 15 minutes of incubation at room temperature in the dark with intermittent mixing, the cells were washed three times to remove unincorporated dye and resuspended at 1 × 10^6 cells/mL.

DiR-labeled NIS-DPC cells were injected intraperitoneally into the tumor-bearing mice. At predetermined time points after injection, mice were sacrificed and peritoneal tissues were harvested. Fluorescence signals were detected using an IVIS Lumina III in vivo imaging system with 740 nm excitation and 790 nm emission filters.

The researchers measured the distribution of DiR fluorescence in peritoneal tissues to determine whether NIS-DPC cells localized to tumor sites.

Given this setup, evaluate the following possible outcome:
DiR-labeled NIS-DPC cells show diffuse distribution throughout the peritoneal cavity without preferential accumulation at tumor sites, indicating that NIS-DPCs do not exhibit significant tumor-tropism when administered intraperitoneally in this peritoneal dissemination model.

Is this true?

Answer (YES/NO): NO